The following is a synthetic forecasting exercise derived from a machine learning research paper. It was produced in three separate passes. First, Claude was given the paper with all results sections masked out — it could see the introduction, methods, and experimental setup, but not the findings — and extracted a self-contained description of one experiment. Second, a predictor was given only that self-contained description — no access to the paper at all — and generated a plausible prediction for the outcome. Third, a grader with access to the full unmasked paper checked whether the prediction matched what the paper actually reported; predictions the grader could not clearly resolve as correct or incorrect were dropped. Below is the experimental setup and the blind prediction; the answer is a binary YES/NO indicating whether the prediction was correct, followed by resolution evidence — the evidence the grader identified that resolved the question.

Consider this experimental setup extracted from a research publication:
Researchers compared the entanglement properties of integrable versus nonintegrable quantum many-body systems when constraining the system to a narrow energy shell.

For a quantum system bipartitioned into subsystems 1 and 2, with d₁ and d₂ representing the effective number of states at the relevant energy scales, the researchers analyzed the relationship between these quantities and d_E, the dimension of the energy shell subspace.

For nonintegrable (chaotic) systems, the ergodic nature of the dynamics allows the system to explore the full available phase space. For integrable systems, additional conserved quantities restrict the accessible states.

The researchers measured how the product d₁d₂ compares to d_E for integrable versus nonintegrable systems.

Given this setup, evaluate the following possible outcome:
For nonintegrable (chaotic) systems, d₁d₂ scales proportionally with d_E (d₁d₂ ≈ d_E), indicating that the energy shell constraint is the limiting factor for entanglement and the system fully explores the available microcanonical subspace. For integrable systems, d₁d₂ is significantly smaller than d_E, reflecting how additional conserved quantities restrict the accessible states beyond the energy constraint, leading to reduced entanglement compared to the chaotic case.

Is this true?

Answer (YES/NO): YES